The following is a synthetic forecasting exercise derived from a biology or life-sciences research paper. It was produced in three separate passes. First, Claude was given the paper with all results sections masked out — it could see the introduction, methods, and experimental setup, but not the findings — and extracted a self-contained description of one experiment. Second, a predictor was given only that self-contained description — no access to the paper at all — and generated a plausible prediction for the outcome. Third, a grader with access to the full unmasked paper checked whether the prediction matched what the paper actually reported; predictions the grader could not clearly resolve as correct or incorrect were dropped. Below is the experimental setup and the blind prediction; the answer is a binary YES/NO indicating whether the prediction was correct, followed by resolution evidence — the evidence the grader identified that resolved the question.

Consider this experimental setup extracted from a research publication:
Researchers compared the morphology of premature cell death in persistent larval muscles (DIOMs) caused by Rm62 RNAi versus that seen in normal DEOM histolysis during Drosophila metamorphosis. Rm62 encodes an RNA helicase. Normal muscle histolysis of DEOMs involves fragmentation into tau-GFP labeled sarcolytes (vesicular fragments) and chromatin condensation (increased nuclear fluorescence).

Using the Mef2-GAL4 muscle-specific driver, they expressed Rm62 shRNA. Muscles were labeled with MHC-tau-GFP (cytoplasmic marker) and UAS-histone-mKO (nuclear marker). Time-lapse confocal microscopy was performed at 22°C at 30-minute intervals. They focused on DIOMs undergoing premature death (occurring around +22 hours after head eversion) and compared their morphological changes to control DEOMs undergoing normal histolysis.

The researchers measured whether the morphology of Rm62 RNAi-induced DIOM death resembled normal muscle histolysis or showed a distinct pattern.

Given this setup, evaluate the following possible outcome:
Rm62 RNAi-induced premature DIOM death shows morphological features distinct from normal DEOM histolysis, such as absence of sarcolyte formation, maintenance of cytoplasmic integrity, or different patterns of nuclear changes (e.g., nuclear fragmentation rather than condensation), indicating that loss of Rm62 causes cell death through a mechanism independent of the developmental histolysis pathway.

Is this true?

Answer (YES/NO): NO